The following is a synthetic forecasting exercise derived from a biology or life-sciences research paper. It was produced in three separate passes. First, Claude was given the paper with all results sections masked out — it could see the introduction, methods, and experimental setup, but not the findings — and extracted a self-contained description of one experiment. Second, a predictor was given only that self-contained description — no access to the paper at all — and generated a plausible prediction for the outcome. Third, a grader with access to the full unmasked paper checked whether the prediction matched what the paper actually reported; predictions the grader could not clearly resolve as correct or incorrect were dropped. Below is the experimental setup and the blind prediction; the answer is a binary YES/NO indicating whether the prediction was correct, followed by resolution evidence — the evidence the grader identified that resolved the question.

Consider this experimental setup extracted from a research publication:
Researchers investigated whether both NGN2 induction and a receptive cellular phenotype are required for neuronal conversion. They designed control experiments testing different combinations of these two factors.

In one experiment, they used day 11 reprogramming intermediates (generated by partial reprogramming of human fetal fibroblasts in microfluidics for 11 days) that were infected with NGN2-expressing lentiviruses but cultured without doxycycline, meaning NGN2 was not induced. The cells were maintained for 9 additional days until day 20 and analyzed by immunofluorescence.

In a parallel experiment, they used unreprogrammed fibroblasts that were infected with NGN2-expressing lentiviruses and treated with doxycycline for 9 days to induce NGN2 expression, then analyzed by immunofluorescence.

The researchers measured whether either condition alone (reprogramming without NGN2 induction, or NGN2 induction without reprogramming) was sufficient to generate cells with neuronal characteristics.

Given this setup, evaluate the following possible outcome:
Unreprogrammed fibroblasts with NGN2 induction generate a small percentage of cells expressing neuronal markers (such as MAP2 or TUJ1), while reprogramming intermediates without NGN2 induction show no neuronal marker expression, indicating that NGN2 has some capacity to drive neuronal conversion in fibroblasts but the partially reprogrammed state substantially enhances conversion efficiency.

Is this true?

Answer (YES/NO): NO